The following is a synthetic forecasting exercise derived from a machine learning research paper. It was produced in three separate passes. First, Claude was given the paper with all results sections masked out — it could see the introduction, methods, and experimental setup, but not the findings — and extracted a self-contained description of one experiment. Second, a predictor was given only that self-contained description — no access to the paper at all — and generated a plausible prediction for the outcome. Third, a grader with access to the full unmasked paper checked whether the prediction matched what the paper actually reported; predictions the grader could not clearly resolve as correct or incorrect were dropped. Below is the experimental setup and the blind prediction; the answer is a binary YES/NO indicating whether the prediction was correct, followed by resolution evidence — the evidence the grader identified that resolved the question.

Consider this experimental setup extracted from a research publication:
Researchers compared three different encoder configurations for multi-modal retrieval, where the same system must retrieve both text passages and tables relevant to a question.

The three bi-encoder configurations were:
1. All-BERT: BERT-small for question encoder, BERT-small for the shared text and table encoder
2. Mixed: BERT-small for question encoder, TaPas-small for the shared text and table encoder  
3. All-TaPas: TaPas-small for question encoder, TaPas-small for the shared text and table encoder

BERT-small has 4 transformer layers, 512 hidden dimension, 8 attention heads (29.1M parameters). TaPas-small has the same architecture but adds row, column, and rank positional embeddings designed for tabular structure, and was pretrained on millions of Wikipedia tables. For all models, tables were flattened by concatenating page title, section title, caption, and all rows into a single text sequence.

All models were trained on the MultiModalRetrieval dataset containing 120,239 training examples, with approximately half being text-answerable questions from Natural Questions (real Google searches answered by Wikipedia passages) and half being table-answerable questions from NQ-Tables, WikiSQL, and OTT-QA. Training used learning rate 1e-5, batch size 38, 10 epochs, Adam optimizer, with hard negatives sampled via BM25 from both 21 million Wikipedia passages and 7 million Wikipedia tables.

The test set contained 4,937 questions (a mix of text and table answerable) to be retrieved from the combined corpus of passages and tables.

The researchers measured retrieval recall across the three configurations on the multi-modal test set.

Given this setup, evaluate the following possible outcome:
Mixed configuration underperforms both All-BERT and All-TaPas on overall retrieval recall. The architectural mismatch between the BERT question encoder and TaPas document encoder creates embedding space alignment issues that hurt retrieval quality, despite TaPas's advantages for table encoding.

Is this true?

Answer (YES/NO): YES